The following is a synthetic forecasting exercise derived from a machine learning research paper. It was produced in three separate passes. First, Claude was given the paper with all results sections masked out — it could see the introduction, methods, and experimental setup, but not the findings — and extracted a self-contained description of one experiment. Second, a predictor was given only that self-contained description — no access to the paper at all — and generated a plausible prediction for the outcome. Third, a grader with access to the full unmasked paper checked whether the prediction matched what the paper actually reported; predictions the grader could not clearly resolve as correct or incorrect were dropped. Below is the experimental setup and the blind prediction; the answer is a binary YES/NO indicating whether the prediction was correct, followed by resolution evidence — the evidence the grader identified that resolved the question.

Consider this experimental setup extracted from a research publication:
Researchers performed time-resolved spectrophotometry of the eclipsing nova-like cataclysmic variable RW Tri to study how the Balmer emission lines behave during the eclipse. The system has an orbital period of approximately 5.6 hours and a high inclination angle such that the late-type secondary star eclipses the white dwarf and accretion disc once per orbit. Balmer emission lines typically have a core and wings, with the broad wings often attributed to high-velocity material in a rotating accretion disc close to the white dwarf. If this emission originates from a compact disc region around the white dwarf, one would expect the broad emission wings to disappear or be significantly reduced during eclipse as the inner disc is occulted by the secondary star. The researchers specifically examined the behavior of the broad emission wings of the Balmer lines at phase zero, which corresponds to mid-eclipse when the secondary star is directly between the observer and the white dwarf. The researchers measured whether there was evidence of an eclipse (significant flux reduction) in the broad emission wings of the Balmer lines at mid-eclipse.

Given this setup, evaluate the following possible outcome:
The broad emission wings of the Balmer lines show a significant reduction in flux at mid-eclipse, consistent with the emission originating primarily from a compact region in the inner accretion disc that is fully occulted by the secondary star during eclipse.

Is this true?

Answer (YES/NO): NO